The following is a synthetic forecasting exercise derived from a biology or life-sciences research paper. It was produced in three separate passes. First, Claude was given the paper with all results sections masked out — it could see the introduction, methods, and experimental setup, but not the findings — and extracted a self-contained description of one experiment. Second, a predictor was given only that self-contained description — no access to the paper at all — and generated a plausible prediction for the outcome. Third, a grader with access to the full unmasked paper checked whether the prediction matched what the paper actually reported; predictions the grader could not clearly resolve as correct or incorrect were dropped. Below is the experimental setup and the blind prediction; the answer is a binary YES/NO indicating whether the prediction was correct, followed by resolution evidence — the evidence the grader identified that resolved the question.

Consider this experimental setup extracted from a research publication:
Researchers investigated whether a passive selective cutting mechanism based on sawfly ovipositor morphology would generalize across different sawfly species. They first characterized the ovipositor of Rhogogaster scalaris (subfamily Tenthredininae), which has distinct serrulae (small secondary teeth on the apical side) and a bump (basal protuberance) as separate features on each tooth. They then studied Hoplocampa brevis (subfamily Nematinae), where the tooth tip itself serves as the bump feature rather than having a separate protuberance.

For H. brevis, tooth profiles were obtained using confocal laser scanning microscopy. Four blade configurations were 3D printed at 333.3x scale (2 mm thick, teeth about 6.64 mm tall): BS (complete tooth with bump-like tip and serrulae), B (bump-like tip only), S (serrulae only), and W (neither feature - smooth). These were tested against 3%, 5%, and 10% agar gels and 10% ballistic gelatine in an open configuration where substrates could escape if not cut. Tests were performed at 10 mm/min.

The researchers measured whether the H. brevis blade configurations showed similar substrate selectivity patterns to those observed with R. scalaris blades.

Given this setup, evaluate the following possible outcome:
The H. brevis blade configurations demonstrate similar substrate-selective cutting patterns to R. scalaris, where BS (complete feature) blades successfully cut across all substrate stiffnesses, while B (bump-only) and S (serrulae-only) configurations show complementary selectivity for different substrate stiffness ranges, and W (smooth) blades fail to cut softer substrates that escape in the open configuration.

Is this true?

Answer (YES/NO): NO